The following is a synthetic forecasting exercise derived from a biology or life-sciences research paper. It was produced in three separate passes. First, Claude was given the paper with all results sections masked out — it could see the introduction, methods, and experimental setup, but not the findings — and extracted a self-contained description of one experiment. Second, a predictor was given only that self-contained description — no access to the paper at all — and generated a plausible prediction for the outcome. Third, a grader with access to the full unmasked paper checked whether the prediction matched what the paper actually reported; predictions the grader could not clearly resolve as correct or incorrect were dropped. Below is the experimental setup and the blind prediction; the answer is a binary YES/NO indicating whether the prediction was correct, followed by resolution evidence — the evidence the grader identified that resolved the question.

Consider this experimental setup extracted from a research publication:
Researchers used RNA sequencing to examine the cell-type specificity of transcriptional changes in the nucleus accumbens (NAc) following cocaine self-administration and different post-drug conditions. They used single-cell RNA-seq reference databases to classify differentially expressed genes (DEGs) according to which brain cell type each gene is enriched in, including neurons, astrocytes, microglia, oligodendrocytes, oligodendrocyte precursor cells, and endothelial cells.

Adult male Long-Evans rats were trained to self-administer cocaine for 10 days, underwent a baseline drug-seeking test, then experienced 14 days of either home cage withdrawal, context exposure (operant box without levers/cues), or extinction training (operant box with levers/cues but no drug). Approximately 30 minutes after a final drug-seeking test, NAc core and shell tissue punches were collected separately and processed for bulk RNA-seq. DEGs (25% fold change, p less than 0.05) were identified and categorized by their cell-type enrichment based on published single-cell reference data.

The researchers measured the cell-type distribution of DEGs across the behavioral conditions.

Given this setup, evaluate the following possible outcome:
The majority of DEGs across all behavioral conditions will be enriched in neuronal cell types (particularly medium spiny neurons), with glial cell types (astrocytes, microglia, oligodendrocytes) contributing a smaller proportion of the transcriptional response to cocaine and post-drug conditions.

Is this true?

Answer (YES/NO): NO